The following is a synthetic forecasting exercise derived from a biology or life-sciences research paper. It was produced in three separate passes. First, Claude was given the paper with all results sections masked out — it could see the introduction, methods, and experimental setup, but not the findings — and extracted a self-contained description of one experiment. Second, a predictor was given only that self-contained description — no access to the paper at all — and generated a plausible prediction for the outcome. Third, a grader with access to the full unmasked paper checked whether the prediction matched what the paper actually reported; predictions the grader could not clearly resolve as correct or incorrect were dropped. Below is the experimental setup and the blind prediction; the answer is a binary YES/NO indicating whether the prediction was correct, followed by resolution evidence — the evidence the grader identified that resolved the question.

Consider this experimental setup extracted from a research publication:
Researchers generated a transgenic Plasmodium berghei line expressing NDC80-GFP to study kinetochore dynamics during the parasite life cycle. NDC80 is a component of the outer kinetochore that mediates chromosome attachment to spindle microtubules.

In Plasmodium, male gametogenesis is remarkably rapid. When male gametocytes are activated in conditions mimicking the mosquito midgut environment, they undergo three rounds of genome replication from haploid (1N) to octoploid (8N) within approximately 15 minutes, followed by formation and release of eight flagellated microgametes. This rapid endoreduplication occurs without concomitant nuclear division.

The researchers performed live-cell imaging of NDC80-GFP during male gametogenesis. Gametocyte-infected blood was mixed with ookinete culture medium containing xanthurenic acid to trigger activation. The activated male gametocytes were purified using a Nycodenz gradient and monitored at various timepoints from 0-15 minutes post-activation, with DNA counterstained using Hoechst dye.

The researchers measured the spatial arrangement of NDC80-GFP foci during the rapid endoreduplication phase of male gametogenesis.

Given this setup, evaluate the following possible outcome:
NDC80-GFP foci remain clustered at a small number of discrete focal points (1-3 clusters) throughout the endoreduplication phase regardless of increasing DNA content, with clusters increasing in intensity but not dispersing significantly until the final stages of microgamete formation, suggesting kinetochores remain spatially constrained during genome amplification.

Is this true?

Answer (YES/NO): NO